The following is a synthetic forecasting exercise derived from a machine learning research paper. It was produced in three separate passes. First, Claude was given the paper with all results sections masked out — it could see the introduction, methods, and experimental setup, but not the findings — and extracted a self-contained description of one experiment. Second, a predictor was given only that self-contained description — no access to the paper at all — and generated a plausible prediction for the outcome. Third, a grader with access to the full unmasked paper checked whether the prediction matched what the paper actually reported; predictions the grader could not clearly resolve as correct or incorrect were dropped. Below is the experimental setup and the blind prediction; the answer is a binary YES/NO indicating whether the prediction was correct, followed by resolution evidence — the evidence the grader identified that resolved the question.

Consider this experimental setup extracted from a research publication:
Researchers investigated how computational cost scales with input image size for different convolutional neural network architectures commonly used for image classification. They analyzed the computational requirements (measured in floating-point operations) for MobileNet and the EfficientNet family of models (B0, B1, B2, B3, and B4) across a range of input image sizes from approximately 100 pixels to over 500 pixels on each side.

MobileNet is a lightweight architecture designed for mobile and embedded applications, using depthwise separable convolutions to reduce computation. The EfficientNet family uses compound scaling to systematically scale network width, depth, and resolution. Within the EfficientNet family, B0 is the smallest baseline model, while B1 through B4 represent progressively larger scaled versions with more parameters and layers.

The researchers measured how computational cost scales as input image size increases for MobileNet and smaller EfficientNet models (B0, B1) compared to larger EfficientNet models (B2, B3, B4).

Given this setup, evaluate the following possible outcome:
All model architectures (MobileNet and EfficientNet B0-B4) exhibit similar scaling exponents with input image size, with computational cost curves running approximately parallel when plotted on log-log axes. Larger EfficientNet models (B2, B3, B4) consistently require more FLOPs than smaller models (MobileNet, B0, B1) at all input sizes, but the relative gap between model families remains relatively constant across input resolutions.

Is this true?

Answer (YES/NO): NO